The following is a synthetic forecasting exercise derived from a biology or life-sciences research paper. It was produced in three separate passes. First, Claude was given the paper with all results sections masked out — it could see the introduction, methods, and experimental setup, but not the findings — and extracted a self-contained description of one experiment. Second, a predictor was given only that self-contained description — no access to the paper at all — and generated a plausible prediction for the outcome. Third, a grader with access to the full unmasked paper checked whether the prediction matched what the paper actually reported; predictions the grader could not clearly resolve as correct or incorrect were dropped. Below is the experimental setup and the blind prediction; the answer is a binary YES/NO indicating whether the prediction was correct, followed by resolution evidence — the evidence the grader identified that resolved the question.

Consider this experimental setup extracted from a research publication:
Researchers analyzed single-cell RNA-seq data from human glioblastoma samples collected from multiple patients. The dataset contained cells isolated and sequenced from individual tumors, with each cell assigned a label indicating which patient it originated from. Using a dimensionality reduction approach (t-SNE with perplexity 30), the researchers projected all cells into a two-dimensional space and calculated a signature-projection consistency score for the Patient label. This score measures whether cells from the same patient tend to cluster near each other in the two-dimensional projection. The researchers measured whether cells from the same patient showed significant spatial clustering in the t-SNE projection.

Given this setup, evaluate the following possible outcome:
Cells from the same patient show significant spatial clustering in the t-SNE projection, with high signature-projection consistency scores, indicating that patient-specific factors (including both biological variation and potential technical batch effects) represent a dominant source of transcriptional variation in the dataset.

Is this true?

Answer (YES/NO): YES